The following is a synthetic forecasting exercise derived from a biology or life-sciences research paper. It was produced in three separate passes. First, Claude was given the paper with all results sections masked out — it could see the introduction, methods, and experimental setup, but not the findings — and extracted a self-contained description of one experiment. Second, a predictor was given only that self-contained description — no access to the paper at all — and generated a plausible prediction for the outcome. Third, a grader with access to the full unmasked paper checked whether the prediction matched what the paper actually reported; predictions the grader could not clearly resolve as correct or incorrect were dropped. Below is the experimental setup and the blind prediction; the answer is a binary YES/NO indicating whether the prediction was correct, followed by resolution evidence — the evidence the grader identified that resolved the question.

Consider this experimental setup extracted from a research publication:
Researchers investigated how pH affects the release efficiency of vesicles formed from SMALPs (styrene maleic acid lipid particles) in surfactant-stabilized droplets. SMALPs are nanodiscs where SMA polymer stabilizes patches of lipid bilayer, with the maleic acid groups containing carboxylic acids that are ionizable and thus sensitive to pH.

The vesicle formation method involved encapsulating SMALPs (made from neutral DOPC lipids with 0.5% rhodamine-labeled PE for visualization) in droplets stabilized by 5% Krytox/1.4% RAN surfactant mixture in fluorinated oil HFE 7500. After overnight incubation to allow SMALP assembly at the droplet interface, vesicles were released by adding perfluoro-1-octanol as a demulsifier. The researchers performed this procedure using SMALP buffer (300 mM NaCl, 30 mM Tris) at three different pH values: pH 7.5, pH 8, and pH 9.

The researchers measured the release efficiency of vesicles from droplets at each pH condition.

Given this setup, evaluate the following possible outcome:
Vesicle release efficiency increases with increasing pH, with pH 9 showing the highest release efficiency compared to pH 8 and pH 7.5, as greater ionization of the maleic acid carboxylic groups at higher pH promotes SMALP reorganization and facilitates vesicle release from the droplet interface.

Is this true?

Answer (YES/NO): NO